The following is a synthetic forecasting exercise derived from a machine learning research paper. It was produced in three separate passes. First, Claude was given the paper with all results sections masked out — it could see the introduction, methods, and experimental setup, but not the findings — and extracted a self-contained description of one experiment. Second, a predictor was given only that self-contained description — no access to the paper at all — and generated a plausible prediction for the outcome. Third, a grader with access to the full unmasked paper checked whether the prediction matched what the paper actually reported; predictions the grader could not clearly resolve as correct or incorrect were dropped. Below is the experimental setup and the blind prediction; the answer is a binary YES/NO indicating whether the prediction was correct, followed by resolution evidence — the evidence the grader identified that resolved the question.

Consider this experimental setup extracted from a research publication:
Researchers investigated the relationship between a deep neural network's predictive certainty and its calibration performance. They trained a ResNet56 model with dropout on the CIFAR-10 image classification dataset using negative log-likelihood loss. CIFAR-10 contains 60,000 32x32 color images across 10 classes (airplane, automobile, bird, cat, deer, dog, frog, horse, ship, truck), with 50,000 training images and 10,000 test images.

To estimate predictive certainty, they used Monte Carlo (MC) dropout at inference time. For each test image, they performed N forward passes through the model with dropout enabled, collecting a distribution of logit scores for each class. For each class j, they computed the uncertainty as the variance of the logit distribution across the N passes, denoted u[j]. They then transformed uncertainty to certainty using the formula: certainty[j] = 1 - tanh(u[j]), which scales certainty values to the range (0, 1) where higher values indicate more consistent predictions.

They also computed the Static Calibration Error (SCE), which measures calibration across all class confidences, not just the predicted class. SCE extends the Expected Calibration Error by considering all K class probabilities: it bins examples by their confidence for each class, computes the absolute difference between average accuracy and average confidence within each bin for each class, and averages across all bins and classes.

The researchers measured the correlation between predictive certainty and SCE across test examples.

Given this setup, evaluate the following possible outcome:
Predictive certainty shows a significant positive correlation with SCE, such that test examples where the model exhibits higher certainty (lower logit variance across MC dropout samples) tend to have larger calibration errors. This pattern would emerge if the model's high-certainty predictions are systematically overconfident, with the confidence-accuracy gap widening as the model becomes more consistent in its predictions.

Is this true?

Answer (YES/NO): NO